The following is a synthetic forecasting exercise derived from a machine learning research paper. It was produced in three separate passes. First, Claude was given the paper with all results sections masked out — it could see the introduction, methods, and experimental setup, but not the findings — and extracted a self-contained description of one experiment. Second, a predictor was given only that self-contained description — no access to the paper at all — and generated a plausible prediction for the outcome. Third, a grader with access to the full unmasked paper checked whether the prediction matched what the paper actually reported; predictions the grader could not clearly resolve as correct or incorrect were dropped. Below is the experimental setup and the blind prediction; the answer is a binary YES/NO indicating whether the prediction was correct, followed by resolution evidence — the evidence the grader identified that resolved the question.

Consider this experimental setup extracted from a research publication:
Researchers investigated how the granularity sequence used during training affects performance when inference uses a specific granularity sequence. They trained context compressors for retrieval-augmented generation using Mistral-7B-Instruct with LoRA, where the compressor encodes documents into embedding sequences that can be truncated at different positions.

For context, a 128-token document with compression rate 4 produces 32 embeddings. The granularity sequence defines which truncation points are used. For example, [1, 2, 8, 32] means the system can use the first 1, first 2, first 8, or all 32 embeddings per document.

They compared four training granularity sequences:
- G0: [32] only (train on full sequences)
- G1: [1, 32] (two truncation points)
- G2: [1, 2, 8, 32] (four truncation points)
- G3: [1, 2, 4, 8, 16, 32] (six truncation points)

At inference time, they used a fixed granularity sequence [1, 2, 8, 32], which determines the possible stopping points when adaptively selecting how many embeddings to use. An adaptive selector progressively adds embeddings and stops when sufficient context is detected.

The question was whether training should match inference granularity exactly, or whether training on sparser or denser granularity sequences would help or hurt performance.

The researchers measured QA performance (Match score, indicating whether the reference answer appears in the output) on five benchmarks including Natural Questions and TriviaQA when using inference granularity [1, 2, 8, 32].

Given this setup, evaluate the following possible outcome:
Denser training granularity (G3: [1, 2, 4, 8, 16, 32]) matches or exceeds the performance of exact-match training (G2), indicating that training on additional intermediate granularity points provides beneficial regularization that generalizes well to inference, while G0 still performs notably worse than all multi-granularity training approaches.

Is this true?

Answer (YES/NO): NO